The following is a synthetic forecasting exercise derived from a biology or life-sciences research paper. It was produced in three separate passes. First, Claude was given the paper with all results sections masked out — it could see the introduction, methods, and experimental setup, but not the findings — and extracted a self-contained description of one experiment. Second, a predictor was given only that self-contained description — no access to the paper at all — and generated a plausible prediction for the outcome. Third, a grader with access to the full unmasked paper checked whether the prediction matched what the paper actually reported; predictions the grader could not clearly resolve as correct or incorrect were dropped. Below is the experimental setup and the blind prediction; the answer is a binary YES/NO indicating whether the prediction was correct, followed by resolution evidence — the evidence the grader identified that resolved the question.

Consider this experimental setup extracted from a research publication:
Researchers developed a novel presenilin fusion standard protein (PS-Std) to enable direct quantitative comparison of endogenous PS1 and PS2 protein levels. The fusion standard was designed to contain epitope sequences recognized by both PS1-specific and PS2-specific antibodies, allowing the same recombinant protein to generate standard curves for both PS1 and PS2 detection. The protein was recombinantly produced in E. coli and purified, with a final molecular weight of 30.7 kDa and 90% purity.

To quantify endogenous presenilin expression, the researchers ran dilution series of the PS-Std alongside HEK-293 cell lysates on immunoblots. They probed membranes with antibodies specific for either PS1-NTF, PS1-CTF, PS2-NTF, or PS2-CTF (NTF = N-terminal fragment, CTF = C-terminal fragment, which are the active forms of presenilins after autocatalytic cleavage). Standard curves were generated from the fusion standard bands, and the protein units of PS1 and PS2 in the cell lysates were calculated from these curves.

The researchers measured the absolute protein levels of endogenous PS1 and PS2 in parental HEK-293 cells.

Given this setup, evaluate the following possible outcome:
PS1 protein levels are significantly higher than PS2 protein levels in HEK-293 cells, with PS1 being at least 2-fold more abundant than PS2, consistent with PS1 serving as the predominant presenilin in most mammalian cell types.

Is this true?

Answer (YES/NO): YES